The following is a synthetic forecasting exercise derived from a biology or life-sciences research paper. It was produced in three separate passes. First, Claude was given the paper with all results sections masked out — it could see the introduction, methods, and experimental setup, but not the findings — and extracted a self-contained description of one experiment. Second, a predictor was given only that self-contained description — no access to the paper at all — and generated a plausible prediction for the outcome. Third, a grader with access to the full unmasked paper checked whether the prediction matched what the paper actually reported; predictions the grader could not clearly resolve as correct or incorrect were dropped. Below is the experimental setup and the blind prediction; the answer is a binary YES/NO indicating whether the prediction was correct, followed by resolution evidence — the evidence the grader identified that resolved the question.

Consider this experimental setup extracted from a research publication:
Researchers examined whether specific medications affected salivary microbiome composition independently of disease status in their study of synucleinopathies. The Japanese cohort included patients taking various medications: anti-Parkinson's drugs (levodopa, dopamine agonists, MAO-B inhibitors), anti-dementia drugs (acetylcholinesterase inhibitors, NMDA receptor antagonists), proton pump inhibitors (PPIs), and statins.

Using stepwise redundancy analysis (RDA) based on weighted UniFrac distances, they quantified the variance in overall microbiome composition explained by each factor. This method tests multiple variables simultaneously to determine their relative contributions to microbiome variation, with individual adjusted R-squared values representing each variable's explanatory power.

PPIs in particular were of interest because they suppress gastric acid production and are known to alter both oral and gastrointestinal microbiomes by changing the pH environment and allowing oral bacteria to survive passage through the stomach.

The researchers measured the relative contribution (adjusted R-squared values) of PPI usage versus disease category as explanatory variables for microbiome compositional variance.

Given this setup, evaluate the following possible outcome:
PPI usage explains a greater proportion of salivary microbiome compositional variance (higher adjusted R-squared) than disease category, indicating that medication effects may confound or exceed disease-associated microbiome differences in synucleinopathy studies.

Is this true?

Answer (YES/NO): NO